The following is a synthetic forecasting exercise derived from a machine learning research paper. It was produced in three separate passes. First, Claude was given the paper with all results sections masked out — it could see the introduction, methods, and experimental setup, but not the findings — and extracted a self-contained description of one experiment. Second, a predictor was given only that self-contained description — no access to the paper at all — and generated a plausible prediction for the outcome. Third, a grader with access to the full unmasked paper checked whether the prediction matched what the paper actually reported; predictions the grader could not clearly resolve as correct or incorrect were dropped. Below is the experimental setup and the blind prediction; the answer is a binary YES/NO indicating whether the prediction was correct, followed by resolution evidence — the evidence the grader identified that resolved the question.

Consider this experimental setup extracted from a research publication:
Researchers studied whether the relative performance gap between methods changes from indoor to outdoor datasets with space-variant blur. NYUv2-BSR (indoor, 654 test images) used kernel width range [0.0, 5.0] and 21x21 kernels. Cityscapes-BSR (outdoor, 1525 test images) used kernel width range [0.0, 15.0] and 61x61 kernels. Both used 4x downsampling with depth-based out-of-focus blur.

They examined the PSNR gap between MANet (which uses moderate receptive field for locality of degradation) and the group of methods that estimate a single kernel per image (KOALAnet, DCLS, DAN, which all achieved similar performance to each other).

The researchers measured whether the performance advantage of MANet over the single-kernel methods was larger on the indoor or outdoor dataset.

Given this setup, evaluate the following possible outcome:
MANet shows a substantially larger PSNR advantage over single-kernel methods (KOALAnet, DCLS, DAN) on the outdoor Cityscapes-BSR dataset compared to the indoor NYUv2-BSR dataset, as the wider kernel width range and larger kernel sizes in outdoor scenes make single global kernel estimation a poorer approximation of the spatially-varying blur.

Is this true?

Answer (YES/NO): NO